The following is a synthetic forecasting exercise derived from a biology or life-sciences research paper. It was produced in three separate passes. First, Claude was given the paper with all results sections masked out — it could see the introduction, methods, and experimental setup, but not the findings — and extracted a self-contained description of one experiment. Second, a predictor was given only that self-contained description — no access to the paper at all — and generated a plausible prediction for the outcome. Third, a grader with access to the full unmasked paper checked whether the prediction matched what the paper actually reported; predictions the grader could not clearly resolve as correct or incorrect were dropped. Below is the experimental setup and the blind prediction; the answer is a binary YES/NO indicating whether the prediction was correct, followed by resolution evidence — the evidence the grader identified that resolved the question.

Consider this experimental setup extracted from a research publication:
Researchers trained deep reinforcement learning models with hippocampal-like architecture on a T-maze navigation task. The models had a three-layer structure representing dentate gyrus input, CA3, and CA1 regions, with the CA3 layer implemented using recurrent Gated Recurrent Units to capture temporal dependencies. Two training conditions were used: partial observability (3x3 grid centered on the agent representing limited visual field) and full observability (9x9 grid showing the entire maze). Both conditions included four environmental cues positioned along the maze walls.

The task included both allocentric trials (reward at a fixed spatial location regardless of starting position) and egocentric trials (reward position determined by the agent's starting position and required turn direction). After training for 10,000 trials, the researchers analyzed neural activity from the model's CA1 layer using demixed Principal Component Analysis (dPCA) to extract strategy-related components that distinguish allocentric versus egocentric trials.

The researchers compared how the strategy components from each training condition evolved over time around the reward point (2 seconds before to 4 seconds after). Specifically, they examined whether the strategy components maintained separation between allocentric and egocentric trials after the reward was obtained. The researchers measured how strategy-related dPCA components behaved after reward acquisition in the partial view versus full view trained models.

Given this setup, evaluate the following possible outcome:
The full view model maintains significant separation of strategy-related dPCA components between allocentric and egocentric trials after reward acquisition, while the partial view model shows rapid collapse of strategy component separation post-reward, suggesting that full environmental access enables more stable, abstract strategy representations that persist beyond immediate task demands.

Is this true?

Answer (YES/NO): NO